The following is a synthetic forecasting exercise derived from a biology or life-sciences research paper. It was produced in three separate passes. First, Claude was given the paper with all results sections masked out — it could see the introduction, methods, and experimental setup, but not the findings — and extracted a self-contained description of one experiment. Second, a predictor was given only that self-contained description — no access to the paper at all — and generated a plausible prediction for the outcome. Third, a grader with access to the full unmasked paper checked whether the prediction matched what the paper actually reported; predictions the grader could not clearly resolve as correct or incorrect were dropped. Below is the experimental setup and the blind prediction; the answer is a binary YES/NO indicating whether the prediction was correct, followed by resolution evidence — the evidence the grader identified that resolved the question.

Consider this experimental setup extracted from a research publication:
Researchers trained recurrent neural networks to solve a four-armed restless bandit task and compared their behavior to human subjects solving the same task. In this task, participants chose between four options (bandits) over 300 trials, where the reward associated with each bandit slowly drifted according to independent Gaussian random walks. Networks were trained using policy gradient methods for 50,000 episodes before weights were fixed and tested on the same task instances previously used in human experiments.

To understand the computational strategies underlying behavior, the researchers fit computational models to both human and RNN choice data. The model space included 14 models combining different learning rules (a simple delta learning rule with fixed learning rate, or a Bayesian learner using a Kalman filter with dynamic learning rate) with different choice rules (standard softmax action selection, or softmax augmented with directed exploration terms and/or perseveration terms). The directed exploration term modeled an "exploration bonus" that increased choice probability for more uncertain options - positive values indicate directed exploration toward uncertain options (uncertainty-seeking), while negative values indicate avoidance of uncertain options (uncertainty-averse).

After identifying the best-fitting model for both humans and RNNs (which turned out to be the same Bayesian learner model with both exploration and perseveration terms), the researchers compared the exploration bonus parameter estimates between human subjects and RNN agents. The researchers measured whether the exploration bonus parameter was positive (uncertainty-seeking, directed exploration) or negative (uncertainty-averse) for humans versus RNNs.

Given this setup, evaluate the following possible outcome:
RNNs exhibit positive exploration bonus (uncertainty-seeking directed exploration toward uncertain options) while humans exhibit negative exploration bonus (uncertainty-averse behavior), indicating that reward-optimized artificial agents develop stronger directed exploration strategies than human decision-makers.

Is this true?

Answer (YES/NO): NO